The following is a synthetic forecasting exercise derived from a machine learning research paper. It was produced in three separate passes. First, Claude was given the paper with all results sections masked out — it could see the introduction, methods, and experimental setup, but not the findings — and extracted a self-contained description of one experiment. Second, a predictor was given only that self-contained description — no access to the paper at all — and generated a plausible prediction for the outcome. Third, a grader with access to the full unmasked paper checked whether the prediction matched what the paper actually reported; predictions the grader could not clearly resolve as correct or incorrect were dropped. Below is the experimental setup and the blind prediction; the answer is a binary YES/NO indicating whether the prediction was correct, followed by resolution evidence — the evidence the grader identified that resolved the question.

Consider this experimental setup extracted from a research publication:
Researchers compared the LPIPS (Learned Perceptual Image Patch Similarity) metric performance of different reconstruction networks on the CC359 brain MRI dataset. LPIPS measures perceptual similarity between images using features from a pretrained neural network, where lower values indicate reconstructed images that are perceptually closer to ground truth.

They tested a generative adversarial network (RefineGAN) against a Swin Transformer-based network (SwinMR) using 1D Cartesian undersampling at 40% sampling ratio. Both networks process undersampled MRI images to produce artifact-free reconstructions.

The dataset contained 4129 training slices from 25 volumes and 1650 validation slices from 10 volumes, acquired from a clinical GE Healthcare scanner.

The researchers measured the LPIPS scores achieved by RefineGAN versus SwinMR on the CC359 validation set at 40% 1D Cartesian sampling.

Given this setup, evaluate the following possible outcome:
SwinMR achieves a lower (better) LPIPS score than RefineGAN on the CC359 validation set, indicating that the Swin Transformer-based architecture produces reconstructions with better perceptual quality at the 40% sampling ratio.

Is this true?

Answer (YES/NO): NO